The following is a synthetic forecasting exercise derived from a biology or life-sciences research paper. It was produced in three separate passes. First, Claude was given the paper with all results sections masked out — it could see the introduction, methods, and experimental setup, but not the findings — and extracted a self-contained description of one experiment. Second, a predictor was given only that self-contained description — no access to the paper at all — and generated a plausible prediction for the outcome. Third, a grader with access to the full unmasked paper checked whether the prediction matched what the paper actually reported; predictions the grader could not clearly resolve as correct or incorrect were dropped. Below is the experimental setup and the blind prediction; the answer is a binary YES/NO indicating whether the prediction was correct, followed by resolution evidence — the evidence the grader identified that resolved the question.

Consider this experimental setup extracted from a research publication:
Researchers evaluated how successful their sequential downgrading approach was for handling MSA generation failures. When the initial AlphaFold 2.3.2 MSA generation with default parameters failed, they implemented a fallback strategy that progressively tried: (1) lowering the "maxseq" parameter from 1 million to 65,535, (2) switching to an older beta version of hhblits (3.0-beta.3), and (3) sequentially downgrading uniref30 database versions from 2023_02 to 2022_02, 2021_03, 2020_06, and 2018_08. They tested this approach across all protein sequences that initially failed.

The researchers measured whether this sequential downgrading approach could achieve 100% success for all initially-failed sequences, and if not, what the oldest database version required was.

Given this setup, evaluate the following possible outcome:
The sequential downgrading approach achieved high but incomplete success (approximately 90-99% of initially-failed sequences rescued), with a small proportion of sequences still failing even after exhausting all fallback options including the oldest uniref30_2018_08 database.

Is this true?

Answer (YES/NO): NO